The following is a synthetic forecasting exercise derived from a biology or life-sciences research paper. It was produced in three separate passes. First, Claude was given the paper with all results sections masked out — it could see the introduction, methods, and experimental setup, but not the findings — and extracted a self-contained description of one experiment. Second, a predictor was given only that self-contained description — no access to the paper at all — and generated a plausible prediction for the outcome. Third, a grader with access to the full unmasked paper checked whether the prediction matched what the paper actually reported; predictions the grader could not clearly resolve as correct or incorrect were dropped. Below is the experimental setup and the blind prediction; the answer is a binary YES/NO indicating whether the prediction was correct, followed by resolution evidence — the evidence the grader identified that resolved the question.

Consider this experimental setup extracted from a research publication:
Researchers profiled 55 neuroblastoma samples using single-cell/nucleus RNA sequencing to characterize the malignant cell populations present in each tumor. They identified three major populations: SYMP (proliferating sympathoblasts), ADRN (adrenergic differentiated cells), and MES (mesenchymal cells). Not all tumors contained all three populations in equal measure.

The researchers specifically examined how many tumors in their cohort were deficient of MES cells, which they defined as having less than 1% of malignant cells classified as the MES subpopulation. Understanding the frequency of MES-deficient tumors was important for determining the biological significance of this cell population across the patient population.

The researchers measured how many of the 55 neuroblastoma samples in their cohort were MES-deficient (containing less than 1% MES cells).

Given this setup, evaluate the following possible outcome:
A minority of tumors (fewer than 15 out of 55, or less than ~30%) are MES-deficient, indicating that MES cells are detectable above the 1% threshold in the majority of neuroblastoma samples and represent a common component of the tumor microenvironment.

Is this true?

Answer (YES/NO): NO